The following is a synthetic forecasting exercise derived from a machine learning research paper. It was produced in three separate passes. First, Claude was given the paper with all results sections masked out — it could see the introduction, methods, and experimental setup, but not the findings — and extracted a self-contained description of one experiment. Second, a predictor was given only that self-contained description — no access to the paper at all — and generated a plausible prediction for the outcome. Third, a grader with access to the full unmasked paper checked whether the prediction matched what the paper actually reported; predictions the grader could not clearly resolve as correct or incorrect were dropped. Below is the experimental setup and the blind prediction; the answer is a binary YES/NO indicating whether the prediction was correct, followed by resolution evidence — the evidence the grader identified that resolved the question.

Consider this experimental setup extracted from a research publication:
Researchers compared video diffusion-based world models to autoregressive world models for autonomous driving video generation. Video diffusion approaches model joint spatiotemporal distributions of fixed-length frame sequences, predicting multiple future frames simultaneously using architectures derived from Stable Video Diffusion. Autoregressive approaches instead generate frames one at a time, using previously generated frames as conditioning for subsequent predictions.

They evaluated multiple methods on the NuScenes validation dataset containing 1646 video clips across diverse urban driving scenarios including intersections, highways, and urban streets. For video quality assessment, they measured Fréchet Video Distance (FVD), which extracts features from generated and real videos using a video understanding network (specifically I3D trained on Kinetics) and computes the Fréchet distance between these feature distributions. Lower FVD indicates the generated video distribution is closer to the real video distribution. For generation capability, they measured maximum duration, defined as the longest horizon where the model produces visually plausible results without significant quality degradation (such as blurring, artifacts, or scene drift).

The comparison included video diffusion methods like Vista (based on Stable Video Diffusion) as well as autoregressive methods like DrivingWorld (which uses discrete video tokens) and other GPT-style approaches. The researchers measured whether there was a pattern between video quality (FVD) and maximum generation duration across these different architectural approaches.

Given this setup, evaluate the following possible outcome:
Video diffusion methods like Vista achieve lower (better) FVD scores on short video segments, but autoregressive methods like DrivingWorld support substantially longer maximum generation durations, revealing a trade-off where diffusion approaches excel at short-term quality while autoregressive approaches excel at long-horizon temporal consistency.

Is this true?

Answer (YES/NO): NO